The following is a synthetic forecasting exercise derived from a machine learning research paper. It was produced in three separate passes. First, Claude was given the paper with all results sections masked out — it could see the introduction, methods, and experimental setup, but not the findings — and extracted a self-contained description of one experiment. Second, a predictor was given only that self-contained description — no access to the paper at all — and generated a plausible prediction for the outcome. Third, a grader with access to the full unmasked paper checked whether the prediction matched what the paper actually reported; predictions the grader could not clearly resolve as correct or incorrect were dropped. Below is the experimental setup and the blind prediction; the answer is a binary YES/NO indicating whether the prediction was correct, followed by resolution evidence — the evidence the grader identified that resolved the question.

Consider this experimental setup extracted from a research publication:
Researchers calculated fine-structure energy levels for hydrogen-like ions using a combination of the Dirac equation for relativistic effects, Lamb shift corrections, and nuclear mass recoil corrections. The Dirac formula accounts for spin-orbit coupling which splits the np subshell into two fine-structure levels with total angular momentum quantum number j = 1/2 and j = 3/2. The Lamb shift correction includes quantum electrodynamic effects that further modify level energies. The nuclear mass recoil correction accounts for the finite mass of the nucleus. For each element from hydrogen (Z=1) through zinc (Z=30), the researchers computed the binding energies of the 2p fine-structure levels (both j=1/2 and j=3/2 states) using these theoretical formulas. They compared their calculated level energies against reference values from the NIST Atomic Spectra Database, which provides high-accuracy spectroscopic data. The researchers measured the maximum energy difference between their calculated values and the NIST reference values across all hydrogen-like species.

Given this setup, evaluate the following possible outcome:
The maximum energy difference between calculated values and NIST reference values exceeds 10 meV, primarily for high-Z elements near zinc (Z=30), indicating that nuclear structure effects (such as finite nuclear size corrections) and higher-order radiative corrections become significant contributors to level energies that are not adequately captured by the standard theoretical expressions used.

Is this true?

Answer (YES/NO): NO